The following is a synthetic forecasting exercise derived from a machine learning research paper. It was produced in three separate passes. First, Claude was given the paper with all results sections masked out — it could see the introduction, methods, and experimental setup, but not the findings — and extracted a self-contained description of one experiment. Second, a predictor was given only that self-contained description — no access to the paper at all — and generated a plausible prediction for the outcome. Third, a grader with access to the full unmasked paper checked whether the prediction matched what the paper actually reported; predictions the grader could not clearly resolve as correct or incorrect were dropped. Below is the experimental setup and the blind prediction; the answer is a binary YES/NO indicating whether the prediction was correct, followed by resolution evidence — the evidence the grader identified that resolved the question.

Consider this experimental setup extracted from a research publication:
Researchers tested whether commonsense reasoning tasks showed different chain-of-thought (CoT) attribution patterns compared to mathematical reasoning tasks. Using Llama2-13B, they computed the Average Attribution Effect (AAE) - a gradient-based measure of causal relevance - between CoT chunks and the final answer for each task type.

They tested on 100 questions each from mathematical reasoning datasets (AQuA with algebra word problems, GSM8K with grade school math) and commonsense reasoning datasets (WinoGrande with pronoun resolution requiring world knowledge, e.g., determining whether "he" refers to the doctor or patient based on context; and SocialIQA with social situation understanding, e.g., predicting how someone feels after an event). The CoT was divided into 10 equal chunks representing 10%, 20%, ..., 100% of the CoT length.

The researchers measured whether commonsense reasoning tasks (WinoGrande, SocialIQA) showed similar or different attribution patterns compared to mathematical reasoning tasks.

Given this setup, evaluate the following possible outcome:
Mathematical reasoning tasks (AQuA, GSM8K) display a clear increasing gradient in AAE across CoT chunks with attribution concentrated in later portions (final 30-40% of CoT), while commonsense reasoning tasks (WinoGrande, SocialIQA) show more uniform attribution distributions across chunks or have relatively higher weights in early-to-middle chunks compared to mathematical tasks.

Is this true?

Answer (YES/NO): NO